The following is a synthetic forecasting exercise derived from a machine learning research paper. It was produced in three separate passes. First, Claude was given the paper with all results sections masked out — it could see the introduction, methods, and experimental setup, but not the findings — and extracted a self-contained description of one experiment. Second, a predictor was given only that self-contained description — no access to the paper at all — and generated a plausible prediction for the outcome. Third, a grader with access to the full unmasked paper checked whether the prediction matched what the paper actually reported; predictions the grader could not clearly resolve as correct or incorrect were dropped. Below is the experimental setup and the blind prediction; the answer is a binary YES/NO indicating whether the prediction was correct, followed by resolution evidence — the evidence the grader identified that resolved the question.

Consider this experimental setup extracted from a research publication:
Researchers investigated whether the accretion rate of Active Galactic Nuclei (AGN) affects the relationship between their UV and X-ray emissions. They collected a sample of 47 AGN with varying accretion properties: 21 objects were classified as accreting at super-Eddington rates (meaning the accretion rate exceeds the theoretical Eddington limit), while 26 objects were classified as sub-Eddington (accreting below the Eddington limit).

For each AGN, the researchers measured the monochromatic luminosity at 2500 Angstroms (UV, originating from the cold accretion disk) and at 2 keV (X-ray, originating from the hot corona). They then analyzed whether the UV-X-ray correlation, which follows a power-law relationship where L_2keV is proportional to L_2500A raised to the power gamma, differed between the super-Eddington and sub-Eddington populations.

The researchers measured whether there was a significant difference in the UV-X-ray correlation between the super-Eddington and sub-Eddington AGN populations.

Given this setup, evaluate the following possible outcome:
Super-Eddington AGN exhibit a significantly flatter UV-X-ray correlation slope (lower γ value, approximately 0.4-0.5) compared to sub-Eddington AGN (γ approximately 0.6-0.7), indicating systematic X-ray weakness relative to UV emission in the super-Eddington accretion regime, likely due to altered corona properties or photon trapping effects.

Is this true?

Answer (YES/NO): NO